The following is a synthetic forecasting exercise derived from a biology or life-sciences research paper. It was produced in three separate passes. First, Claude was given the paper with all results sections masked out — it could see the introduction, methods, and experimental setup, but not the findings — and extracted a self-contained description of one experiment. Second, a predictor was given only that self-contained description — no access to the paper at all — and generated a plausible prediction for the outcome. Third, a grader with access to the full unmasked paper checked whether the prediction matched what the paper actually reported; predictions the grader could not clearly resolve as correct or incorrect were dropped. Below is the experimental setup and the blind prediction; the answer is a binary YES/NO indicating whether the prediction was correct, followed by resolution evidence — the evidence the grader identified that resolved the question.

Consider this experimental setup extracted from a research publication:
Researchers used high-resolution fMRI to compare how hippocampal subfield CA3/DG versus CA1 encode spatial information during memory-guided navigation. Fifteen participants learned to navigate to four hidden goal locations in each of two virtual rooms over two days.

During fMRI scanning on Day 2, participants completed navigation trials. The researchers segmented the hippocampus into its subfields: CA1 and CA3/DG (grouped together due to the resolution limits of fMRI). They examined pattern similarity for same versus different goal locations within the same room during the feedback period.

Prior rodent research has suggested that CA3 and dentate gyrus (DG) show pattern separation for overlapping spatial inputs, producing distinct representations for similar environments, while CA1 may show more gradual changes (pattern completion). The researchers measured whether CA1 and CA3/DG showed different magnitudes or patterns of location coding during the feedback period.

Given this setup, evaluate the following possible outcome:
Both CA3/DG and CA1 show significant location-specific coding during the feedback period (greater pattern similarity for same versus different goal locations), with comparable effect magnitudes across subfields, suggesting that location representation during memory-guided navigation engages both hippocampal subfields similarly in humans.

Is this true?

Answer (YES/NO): YES